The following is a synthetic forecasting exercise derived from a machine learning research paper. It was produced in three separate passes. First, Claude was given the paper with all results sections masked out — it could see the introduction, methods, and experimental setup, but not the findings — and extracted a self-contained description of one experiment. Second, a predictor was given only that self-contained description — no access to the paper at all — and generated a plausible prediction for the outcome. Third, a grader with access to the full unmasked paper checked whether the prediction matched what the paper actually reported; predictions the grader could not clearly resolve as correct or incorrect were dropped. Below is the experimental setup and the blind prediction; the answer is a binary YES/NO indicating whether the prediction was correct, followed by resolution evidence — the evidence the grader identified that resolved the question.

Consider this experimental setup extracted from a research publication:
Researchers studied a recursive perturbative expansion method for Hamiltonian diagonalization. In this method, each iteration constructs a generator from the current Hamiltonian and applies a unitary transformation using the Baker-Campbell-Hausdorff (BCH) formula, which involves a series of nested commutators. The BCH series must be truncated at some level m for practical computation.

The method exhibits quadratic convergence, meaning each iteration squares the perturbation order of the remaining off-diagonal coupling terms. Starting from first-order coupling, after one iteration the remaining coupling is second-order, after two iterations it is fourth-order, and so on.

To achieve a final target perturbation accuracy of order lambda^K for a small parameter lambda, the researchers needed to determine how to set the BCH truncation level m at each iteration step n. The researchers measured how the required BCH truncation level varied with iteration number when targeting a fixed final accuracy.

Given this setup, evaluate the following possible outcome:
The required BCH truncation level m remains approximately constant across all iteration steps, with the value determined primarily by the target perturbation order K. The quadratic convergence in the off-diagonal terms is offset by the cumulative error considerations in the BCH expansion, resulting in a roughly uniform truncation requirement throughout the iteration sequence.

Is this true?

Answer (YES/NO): NO